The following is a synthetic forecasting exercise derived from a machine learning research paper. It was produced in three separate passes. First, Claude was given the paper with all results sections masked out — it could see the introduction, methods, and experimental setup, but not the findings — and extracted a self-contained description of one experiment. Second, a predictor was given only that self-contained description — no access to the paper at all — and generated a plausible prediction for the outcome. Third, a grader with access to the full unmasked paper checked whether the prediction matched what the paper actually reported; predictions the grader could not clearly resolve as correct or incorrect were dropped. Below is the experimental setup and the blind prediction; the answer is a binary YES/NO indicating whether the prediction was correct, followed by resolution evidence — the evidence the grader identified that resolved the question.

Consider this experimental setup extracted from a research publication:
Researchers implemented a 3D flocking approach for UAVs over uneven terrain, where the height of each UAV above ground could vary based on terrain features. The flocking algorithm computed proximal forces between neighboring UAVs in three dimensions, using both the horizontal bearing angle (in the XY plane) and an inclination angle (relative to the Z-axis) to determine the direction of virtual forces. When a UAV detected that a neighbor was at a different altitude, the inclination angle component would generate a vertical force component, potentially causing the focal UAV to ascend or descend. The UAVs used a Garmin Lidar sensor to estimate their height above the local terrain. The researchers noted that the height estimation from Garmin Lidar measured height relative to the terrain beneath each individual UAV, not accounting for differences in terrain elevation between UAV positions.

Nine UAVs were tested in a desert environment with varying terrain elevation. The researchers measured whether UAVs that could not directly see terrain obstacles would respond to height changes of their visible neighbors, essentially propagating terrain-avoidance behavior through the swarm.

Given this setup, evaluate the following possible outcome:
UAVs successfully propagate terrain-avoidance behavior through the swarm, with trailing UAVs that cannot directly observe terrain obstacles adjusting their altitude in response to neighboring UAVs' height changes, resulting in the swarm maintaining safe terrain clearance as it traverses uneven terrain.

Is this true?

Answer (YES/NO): YES